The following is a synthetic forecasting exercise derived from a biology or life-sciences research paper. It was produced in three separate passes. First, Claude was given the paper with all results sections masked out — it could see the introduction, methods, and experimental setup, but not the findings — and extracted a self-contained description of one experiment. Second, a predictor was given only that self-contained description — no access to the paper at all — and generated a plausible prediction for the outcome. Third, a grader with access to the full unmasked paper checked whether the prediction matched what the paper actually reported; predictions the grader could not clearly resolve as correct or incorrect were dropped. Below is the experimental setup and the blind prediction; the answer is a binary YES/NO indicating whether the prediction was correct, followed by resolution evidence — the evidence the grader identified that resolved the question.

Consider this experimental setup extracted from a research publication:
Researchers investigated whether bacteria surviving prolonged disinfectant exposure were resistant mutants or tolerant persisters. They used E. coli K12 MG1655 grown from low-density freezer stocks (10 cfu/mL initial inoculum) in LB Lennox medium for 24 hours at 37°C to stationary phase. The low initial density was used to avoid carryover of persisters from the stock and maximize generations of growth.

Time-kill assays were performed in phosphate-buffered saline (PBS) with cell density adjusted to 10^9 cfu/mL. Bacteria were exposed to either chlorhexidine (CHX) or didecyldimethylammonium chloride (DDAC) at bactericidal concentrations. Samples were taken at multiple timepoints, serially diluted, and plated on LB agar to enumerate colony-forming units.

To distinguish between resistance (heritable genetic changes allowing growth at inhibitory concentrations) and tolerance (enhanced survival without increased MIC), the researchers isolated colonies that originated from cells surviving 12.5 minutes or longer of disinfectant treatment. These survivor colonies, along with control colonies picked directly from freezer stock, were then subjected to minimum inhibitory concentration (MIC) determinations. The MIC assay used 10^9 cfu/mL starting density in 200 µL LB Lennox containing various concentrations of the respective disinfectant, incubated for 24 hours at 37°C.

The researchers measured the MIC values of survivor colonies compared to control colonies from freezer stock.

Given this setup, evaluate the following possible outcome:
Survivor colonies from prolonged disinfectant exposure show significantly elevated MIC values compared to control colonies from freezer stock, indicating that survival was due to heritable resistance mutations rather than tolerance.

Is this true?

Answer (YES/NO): NO